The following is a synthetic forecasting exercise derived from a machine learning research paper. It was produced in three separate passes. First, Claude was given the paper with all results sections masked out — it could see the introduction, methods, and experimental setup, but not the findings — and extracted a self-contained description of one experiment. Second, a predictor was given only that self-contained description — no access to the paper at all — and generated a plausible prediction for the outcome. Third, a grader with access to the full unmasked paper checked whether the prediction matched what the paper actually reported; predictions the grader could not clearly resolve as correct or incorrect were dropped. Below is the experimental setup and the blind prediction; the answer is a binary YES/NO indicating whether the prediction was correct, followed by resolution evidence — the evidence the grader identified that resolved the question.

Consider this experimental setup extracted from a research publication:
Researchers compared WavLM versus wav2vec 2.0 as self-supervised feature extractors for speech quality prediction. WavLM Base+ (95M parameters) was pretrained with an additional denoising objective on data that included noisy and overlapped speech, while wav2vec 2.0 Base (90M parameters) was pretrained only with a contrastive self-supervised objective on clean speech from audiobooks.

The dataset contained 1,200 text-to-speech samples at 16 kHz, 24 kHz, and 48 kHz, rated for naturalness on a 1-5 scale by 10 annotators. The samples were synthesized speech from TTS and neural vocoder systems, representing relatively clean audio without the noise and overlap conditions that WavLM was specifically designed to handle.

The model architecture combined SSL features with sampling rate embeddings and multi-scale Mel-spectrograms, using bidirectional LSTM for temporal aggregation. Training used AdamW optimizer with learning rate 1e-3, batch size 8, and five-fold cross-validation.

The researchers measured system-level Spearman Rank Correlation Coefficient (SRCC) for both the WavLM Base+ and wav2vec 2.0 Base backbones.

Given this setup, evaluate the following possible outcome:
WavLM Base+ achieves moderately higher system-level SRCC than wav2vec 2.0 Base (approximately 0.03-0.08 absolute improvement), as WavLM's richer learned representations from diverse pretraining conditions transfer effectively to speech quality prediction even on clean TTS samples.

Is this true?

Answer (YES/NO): NO